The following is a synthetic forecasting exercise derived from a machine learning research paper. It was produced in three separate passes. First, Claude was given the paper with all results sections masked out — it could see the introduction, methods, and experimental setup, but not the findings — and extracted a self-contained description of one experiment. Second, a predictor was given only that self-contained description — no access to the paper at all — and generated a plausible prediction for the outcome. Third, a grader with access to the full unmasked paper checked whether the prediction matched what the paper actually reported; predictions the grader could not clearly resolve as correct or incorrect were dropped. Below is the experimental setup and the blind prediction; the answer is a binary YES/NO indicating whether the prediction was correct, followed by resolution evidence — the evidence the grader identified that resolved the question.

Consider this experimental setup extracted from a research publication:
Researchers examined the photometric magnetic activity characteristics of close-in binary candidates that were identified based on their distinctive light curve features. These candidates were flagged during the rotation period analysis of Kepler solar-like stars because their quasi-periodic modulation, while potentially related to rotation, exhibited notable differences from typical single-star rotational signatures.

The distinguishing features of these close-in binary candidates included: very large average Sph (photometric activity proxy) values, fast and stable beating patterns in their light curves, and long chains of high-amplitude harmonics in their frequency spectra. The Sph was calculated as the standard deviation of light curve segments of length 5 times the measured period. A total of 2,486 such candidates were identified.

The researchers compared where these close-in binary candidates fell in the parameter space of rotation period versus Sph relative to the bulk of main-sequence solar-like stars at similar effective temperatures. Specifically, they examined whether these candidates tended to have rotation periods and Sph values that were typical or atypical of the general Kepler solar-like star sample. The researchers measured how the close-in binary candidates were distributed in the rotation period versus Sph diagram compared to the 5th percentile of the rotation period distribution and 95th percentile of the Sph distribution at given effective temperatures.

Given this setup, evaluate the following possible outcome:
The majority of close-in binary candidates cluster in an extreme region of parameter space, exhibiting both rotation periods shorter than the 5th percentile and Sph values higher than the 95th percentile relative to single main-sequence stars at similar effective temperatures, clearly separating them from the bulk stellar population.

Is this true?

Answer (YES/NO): YES